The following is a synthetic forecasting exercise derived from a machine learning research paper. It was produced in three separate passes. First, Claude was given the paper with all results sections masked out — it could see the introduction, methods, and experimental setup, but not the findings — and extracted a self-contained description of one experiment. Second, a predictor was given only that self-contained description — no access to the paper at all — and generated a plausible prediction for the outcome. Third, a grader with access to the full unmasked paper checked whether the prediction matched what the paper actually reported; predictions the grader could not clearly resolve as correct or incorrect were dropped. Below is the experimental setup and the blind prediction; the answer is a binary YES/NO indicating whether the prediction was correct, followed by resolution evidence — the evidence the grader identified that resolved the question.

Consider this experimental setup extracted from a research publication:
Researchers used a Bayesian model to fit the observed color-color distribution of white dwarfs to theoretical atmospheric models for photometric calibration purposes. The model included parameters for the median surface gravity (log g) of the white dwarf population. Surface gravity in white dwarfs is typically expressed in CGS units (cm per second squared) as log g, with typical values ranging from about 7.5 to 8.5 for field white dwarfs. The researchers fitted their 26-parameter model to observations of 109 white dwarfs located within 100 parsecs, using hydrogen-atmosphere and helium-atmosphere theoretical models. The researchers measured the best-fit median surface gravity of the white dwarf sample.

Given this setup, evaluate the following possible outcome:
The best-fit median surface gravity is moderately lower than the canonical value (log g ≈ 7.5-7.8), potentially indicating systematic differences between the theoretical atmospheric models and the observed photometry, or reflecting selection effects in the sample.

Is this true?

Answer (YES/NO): NO